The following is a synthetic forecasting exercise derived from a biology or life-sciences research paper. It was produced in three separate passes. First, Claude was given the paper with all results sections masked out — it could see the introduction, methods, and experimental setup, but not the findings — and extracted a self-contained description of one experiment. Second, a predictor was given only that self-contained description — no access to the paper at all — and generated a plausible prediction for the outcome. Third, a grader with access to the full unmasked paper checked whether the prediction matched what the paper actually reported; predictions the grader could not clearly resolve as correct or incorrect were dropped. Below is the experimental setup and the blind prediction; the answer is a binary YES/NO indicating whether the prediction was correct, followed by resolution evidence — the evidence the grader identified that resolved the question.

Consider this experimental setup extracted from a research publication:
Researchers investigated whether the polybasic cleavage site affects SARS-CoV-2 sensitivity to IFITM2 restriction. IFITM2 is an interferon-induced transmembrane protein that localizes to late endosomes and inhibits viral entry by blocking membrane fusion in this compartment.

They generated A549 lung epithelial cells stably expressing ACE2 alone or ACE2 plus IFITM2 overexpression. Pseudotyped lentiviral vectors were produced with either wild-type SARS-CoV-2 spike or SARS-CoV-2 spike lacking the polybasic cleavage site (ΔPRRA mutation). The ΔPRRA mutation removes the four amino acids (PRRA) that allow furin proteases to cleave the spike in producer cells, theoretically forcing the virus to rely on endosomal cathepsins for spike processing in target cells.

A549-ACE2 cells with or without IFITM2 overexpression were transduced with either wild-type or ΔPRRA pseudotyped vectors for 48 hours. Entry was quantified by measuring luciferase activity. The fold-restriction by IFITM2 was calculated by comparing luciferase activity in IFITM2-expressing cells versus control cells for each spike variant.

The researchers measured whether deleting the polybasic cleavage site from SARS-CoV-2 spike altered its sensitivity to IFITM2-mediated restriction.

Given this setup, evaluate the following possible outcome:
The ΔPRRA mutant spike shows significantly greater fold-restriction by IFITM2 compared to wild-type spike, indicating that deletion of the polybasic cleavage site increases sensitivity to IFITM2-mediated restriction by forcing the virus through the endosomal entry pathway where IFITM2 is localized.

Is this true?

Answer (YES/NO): YES